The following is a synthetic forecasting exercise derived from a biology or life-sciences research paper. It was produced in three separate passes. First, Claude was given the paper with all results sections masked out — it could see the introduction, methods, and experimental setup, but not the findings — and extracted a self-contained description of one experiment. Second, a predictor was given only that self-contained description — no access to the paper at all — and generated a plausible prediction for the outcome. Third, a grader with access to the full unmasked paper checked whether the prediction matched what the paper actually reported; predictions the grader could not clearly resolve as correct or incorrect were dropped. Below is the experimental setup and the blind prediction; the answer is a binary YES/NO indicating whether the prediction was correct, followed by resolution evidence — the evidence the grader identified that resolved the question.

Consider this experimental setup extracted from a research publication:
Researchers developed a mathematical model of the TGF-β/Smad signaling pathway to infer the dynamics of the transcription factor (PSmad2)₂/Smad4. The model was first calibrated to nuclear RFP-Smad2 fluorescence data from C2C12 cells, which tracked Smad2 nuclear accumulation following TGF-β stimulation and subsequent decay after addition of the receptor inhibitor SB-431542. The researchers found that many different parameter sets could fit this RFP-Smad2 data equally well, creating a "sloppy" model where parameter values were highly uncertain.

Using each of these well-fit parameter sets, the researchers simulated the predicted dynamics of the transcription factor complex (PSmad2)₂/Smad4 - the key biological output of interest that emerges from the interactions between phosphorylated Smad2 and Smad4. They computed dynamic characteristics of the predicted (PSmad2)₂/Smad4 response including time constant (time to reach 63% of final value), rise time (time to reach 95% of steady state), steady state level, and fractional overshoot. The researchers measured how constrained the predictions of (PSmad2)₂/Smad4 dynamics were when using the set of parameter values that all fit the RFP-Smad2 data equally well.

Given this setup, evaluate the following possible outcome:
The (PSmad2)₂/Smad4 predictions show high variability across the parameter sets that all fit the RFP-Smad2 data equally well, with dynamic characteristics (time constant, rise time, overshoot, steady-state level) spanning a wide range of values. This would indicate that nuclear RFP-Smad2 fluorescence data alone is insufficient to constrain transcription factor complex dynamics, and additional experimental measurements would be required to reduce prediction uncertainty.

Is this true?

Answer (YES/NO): YES